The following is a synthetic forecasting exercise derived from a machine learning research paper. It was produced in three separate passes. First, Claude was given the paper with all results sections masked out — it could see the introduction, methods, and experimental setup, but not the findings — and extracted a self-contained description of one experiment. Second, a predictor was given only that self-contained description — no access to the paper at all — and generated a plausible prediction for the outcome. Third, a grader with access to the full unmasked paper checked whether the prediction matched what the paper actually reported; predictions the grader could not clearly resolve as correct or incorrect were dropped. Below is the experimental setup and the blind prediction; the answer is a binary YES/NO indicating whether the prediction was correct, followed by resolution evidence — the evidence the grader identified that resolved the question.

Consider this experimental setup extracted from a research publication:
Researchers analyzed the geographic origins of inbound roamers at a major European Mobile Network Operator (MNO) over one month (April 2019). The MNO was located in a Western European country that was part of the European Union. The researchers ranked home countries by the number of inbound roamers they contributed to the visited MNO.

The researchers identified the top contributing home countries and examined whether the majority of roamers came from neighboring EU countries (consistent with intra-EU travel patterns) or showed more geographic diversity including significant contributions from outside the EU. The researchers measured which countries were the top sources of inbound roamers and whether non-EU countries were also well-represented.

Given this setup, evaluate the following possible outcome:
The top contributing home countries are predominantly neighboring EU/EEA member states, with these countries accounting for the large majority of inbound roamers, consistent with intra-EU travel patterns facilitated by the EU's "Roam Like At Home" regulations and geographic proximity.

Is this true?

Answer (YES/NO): NO